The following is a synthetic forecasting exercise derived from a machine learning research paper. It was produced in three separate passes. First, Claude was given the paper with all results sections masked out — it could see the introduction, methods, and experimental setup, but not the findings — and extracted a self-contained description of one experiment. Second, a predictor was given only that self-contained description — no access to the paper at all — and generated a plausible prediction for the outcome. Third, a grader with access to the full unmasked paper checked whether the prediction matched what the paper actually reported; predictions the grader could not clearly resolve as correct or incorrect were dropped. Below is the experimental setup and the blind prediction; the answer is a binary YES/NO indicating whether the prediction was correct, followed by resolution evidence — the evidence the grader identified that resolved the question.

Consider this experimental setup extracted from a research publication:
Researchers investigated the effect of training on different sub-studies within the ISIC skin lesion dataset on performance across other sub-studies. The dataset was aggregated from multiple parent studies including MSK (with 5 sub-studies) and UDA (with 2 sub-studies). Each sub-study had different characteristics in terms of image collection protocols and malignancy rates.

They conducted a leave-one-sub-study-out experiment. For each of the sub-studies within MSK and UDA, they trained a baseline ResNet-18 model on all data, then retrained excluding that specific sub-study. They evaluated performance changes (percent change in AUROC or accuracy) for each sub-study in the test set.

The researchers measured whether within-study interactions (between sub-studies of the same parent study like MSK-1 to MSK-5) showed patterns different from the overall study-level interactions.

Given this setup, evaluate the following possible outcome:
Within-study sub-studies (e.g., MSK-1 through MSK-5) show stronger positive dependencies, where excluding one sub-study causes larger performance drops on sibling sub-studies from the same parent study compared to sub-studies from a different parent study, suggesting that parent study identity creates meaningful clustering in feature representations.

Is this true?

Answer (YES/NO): NO